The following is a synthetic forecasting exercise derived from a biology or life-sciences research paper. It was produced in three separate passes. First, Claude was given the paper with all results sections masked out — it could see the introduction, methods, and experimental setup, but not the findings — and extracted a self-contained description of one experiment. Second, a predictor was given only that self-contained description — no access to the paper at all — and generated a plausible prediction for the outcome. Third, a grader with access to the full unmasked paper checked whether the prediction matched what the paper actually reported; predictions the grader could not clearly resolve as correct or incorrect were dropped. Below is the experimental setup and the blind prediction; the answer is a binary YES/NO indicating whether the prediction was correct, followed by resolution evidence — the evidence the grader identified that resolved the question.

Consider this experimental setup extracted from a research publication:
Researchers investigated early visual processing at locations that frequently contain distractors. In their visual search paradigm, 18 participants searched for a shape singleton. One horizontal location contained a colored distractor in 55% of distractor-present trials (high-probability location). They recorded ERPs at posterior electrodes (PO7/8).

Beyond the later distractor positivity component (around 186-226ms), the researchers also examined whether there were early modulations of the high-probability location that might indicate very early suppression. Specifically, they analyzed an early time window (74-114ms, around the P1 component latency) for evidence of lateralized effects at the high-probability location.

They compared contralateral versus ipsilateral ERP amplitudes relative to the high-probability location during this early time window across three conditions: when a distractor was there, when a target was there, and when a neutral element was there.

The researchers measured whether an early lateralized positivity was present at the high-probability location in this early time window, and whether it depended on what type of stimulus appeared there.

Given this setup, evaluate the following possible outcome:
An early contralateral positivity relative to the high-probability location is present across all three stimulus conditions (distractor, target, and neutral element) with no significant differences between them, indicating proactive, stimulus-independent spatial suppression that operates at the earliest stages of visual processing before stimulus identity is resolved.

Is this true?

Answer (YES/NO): YES